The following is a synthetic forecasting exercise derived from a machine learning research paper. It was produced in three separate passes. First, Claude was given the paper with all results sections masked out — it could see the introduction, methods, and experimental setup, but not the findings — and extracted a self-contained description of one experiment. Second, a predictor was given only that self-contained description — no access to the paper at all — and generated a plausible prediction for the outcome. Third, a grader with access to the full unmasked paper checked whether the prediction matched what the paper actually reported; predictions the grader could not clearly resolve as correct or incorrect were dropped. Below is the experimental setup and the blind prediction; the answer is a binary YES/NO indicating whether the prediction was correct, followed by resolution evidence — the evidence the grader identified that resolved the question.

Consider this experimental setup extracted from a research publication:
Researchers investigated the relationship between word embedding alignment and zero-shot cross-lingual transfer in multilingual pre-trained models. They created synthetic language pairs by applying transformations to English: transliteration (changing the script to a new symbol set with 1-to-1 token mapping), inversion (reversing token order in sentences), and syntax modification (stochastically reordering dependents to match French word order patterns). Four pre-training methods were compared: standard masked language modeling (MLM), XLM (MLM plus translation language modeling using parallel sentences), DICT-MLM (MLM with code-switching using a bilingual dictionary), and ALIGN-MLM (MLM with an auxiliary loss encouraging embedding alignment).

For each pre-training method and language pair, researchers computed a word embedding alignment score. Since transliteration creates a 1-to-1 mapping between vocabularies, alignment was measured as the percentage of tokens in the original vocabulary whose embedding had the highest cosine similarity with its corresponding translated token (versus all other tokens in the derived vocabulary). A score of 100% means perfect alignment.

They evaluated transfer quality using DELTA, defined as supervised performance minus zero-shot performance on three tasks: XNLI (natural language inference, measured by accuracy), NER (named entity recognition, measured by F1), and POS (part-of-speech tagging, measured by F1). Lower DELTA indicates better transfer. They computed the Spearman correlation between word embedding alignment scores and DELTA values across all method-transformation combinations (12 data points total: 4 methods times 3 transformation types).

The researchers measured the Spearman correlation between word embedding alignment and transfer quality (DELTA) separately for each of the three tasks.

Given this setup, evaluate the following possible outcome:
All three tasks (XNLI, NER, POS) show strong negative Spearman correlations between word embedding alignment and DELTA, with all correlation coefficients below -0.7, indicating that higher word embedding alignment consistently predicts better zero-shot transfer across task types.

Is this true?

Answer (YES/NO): NO